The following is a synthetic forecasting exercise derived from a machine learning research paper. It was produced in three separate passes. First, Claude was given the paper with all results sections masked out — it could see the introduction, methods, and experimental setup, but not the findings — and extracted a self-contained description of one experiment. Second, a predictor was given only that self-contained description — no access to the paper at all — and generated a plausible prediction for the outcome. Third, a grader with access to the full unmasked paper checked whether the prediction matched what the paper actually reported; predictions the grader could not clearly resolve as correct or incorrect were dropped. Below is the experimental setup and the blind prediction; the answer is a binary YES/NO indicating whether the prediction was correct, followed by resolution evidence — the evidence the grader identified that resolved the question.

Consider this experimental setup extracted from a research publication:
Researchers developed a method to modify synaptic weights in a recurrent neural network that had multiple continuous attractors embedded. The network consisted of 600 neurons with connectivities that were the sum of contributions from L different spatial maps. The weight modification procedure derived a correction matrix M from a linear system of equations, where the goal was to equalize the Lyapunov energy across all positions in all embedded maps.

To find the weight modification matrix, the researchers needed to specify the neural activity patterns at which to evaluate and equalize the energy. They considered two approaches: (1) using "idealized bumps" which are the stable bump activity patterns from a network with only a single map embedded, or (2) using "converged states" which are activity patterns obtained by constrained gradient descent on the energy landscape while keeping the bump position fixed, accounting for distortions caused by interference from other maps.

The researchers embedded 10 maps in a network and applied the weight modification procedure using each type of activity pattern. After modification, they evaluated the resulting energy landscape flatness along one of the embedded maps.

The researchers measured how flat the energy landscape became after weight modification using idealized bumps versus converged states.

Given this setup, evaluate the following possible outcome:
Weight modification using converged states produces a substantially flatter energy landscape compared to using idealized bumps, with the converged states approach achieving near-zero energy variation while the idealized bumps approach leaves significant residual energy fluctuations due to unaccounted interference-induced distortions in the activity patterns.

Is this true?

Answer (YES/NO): YES